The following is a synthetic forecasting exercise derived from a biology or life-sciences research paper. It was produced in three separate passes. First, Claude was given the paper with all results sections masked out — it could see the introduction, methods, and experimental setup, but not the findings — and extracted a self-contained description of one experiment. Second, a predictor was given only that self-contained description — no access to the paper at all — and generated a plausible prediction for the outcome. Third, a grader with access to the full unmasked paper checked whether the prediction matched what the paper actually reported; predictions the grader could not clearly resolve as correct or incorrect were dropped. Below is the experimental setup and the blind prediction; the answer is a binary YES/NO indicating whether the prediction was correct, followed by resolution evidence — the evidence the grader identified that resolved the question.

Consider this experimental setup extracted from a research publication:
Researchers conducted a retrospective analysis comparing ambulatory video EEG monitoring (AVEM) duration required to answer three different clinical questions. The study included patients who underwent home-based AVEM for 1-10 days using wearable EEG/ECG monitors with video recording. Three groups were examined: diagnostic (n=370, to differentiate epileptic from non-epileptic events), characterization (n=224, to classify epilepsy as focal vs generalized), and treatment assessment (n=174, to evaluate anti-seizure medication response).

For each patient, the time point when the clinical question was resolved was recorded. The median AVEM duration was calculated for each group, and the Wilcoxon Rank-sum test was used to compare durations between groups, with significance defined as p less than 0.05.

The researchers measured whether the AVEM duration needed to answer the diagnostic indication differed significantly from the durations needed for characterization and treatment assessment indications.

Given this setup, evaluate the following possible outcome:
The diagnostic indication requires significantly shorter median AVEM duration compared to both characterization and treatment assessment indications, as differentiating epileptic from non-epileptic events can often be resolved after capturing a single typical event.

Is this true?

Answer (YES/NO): NO